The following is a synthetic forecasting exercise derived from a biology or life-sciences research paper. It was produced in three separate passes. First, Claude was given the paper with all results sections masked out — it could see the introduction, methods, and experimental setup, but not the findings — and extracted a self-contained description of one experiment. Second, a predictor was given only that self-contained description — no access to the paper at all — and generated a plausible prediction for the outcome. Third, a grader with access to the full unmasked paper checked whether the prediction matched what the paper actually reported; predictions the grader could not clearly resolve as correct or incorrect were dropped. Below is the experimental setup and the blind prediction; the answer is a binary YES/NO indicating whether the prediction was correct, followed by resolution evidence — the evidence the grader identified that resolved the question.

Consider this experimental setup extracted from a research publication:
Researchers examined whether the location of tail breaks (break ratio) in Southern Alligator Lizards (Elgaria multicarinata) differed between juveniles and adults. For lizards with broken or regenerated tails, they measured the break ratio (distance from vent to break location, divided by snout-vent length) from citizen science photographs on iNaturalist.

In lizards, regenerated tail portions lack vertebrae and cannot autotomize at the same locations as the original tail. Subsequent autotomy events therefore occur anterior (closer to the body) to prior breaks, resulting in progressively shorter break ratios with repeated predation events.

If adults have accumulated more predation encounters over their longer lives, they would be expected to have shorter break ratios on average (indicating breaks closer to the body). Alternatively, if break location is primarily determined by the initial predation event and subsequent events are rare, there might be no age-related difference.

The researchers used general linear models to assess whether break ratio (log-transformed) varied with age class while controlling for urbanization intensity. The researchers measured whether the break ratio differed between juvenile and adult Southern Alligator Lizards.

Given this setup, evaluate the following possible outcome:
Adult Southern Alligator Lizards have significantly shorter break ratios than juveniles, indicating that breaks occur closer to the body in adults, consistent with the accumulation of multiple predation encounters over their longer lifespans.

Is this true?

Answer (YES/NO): YES